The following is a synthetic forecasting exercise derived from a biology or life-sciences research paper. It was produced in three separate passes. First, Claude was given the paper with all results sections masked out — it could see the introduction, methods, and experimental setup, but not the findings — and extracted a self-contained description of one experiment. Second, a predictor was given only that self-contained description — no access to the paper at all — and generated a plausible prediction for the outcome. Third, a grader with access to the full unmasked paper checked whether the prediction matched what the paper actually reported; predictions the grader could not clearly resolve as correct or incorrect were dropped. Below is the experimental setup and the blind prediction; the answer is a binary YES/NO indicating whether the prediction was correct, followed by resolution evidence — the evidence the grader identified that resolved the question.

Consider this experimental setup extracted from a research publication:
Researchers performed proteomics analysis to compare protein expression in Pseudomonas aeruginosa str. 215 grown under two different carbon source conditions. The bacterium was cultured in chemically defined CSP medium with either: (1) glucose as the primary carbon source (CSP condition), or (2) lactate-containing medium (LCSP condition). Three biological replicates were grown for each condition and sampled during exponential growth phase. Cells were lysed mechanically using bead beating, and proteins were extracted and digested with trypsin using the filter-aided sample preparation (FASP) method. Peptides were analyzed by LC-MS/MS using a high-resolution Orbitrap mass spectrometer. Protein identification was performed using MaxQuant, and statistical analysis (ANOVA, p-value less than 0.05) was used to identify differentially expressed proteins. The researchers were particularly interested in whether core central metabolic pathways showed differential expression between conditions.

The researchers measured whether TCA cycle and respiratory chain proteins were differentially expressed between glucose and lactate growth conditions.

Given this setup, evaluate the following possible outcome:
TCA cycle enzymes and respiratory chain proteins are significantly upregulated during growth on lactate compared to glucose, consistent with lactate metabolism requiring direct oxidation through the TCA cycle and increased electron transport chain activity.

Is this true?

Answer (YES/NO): NO